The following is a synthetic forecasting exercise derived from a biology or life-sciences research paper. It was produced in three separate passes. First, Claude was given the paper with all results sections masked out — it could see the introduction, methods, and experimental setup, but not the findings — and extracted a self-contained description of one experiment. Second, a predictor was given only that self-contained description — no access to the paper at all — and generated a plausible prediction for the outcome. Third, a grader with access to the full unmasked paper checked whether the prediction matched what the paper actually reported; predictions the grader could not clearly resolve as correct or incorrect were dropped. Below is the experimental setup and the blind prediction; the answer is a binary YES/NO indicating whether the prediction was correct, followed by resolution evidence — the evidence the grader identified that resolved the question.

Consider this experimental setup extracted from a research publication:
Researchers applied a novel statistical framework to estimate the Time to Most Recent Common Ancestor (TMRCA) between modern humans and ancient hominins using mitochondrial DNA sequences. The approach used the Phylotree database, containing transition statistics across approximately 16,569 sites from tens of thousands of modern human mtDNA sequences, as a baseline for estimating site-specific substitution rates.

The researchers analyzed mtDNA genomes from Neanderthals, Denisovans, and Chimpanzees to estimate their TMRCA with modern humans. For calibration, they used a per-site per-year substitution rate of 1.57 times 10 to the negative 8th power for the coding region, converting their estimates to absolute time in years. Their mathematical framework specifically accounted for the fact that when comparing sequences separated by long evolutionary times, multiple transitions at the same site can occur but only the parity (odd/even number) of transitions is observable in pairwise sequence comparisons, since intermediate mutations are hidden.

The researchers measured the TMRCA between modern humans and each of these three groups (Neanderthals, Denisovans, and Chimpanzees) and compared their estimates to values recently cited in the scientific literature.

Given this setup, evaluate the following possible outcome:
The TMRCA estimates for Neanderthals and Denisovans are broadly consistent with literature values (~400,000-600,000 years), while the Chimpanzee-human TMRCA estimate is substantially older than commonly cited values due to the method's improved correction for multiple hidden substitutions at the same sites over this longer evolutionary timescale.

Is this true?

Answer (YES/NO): NO